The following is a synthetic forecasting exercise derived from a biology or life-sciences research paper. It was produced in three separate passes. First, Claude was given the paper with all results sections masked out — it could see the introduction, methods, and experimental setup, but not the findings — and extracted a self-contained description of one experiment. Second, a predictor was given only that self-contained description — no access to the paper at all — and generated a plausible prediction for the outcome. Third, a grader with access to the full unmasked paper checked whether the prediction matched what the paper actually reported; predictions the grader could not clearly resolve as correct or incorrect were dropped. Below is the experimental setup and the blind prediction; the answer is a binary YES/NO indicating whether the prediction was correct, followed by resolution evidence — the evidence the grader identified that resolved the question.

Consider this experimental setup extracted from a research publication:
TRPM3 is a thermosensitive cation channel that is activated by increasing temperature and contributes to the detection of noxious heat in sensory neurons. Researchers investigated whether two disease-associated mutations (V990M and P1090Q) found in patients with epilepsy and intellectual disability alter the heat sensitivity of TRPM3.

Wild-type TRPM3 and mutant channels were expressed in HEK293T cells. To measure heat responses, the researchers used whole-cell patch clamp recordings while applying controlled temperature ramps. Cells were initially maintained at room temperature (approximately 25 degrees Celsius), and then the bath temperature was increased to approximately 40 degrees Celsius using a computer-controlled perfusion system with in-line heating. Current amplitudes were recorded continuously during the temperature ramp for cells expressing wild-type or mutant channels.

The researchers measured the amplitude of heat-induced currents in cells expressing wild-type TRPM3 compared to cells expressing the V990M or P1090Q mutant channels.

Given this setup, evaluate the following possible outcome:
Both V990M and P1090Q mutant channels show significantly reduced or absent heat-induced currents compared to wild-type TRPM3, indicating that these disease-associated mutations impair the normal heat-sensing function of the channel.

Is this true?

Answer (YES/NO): NO